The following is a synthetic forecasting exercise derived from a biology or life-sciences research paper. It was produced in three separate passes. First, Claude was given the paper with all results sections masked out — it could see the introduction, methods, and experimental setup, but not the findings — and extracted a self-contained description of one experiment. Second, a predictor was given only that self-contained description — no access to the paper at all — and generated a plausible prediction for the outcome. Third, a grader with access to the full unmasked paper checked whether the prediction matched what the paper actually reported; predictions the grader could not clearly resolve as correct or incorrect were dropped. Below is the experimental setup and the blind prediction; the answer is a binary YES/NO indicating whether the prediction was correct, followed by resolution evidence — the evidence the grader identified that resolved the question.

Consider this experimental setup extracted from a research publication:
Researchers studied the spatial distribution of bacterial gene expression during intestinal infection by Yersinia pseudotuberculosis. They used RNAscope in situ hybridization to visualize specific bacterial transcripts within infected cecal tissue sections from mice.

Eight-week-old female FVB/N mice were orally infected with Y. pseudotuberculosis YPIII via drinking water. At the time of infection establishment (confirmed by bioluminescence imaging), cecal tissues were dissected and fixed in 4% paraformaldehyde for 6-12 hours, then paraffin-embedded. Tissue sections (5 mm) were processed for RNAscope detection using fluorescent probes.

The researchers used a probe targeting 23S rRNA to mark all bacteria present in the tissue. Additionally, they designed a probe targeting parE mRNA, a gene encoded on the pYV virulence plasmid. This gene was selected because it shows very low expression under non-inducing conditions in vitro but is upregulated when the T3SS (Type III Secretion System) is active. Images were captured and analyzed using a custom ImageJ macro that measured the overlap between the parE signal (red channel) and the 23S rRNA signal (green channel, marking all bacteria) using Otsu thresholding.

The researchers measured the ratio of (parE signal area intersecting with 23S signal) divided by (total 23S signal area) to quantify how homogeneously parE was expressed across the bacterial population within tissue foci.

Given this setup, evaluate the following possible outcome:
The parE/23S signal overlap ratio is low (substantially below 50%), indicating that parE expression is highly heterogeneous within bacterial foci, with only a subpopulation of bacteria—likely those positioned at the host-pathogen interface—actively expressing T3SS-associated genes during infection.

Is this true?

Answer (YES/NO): NO